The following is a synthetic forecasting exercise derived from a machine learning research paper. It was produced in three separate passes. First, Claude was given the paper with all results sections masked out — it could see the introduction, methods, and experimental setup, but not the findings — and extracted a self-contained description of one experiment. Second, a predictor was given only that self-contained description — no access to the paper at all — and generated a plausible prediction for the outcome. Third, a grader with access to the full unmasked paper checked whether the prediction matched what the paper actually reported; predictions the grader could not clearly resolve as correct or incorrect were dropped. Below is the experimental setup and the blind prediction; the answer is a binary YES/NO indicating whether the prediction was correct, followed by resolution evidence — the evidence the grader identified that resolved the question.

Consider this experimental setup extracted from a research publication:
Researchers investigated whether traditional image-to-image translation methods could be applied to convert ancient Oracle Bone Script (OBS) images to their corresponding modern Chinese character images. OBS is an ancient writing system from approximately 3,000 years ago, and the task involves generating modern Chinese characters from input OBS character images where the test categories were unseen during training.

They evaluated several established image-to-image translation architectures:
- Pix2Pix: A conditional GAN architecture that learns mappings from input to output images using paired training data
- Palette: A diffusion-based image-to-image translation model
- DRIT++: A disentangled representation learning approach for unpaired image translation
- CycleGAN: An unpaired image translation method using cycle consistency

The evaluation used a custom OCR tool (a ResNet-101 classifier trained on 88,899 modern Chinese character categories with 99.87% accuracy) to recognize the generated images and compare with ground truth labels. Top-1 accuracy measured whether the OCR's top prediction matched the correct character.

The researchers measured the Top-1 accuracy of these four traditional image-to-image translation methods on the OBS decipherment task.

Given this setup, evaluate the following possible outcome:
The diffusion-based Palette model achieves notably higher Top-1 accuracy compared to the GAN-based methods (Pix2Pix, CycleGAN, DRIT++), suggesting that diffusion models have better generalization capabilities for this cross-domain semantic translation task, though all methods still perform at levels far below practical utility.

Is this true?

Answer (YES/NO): NO